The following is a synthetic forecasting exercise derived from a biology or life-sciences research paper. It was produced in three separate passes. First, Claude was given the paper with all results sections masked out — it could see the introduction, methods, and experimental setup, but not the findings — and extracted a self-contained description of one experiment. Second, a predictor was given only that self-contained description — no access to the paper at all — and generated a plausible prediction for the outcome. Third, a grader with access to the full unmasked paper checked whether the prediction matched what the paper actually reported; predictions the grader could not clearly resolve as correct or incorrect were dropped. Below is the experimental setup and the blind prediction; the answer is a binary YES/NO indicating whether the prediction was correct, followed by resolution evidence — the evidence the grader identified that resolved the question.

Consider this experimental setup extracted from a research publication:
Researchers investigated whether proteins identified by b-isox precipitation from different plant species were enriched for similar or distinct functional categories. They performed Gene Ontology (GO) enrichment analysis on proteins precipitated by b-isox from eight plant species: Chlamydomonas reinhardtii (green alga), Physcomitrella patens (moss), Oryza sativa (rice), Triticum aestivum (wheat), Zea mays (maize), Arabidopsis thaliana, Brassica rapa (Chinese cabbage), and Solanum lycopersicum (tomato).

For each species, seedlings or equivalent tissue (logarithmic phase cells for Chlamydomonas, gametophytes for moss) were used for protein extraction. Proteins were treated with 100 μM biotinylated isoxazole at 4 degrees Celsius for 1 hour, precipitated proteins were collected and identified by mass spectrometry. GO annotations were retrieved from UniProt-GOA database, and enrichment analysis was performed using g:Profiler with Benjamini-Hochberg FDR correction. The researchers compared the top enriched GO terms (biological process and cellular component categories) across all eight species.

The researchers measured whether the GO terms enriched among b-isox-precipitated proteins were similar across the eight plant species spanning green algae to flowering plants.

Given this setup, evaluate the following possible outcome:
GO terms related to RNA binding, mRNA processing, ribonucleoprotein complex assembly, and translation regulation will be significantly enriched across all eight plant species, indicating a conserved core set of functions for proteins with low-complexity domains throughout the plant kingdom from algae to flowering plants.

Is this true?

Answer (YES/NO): YES